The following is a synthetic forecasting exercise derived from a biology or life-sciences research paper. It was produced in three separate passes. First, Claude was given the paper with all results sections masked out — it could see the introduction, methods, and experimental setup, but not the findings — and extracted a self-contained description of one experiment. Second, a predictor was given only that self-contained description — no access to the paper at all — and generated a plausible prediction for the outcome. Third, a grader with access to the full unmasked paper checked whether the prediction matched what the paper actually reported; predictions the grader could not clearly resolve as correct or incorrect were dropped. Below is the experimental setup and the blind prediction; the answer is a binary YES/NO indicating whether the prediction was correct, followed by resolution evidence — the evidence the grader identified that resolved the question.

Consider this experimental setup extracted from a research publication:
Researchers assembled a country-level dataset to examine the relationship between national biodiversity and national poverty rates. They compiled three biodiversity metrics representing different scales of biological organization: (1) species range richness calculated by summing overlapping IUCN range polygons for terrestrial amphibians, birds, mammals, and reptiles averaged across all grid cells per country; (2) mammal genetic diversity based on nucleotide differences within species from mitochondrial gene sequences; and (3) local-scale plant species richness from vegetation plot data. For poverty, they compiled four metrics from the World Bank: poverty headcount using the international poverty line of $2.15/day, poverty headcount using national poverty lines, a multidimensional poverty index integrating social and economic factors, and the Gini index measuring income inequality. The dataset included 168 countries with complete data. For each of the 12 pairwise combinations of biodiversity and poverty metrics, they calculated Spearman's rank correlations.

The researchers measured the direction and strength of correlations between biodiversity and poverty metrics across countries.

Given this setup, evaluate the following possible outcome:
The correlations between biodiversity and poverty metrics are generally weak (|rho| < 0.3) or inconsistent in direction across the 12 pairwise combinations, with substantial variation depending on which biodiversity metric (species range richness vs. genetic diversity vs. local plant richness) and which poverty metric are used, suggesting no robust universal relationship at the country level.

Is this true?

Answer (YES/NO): NO